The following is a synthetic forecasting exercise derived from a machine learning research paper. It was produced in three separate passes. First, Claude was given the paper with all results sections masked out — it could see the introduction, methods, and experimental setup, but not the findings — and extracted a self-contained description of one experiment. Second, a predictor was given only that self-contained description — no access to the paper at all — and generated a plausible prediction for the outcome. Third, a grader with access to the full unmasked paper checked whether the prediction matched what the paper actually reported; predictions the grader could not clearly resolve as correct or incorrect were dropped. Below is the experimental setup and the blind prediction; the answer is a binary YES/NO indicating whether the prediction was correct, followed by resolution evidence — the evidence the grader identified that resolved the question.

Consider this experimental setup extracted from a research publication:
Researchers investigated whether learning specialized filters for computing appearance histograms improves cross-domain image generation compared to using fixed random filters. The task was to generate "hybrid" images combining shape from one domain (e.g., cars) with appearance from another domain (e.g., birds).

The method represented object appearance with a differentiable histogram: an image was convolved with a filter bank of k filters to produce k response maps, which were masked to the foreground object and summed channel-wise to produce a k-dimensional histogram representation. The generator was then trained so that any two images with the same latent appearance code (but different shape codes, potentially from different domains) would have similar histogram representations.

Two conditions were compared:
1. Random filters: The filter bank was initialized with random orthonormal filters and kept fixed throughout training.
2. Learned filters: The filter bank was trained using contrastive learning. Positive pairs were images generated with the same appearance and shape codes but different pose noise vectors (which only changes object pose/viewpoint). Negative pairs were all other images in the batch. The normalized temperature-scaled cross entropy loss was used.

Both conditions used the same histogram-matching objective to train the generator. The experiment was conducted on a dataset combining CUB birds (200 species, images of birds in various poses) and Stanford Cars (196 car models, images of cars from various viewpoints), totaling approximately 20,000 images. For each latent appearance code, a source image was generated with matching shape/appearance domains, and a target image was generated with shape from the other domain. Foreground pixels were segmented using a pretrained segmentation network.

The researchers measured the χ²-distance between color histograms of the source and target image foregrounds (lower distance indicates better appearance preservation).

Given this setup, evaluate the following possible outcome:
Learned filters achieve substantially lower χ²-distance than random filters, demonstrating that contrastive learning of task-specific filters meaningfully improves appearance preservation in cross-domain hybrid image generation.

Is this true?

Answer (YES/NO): NO